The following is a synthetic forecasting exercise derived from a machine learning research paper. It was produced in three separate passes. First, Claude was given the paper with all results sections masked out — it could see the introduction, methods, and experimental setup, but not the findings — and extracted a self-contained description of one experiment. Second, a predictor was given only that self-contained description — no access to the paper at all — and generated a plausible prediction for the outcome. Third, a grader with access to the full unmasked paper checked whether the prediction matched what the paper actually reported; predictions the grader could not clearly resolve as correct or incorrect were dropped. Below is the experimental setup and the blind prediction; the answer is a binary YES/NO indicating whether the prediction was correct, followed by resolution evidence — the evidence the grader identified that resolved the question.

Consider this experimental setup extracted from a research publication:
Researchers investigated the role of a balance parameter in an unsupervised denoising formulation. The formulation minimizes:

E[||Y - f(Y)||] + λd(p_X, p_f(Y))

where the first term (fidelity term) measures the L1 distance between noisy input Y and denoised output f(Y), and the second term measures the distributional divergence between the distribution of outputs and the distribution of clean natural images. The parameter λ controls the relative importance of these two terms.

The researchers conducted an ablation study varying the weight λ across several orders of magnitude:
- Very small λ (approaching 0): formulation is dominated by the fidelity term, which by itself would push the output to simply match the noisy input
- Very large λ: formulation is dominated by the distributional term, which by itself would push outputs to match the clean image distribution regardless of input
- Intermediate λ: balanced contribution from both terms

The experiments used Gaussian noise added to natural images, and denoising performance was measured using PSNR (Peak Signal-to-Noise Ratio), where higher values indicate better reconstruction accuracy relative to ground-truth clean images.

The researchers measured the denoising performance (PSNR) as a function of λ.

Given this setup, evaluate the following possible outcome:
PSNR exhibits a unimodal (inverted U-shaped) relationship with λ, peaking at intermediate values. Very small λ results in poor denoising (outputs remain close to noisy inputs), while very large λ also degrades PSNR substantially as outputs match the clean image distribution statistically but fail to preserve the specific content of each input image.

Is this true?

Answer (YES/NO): YES